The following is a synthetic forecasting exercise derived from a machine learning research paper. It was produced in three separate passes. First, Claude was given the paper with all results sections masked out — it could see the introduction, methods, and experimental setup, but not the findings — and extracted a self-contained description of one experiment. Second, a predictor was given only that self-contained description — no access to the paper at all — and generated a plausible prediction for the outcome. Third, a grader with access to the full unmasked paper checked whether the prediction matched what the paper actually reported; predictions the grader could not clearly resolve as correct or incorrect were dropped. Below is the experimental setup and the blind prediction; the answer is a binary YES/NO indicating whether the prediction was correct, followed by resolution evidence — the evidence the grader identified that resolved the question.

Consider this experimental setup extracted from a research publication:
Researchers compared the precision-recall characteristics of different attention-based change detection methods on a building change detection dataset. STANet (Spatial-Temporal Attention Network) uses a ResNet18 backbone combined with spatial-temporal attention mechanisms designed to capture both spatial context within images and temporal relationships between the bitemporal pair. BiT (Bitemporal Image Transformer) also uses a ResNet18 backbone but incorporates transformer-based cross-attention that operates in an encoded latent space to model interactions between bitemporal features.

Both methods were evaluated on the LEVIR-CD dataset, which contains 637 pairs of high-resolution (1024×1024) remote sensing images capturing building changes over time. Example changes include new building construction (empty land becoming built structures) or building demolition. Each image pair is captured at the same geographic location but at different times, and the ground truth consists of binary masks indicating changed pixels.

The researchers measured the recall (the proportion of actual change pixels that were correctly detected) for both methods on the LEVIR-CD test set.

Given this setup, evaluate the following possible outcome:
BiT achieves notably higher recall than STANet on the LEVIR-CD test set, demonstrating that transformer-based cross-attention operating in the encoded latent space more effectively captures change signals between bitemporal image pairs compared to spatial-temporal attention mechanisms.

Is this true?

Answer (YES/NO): NO